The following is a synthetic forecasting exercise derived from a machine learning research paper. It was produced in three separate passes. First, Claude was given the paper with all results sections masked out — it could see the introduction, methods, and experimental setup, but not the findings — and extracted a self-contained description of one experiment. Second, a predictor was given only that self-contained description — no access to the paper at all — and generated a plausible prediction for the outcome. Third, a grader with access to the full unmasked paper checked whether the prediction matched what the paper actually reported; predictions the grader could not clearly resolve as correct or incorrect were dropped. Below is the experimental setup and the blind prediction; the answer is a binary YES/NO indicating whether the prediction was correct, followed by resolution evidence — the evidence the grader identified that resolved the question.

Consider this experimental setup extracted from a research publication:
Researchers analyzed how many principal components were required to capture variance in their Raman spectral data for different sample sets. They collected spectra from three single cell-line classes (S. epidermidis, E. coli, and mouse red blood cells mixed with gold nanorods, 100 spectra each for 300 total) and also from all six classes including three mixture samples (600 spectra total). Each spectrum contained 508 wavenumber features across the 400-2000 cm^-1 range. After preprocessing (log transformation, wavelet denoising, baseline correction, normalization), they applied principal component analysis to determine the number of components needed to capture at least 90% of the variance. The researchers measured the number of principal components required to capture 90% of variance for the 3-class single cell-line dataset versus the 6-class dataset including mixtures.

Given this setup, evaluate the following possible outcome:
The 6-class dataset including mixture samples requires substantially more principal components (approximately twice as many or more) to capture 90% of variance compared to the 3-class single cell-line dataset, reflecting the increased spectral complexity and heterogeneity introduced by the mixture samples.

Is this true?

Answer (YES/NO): NO